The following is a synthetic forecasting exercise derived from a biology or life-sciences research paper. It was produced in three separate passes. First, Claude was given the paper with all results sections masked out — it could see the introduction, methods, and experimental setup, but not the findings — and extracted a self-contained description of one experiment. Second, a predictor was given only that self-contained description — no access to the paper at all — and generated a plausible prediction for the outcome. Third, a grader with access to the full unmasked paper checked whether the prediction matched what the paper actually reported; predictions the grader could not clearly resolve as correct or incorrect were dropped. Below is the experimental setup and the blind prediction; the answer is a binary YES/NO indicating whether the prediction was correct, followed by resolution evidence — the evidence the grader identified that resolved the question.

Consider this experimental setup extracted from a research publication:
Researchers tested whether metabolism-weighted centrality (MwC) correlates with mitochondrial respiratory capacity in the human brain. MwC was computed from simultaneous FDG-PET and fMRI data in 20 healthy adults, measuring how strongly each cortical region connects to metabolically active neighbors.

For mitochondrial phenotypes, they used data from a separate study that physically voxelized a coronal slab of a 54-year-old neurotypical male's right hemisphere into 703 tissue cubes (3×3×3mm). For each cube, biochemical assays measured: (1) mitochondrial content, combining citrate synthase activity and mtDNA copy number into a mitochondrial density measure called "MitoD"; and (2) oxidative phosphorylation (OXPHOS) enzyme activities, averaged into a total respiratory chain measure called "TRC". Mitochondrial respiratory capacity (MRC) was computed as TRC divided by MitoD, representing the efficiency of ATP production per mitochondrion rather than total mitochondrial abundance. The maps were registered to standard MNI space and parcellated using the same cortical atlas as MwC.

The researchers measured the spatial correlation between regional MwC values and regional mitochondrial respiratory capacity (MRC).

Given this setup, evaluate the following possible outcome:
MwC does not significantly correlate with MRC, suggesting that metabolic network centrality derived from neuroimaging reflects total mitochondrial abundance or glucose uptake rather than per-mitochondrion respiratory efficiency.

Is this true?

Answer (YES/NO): YES